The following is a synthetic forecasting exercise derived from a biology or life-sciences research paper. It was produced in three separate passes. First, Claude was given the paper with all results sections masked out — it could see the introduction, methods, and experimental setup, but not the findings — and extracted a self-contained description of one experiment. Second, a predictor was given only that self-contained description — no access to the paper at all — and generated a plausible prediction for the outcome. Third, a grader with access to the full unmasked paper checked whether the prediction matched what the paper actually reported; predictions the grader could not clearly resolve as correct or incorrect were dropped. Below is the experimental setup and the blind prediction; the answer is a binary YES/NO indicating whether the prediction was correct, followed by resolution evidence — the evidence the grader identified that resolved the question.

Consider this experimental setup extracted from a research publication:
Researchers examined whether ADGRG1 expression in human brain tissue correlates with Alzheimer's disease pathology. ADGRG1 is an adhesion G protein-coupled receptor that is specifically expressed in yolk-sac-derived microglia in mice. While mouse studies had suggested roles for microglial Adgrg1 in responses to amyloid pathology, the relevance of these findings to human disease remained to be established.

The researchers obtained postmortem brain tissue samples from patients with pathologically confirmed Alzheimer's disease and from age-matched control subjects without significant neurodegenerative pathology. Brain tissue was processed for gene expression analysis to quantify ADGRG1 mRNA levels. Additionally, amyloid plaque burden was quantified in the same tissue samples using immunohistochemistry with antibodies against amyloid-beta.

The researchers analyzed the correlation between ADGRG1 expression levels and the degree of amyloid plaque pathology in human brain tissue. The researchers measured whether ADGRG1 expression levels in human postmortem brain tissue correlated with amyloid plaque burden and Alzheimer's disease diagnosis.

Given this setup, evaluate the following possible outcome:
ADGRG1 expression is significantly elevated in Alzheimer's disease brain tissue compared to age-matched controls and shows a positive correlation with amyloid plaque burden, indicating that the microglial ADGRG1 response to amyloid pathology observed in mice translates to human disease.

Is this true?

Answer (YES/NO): NO